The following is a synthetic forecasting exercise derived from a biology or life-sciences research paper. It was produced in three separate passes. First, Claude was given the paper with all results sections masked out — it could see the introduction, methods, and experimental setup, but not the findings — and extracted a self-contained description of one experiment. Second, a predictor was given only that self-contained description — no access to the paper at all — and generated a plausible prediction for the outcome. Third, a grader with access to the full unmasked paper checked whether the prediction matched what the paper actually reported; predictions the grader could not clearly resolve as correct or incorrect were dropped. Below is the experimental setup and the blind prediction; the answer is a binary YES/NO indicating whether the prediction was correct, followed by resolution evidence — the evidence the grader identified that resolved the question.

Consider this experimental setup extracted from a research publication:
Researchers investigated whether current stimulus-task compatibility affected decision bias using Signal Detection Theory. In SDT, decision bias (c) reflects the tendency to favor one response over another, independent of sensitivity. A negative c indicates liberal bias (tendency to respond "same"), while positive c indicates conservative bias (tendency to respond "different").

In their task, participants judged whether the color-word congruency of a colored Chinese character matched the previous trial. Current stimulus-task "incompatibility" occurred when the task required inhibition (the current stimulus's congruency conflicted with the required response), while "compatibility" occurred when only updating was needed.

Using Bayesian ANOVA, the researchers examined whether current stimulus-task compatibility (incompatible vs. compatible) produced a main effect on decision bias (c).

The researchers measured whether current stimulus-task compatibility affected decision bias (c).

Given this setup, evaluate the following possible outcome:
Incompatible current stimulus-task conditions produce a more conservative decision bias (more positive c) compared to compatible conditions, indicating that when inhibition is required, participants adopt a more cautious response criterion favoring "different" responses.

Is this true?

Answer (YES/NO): NO